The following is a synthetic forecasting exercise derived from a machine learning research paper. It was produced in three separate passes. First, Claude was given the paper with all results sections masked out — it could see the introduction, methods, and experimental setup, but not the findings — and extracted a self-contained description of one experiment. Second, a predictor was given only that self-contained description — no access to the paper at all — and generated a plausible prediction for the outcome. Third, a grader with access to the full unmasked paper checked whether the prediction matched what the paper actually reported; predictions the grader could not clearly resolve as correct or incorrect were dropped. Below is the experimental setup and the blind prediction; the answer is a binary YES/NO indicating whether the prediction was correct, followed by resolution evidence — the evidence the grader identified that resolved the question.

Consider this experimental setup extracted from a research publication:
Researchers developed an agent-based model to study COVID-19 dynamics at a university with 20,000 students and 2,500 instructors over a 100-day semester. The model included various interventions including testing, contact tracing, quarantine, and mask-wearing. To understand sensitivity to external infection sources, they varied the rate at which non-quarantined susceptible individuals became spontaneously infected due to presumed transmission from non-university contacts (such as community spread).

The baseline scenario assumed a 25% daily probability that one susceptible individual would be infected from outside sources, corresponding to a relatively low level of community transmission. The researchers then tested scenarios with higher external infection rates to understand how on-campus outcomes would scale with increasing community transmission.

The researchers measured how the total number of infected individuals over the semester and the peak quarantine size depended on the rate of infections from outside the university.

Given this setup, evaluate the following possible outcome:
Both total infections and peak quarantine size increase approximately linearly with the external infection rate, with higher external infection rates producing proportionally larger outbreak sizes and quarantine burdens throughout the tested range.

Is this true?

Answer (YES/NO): YES